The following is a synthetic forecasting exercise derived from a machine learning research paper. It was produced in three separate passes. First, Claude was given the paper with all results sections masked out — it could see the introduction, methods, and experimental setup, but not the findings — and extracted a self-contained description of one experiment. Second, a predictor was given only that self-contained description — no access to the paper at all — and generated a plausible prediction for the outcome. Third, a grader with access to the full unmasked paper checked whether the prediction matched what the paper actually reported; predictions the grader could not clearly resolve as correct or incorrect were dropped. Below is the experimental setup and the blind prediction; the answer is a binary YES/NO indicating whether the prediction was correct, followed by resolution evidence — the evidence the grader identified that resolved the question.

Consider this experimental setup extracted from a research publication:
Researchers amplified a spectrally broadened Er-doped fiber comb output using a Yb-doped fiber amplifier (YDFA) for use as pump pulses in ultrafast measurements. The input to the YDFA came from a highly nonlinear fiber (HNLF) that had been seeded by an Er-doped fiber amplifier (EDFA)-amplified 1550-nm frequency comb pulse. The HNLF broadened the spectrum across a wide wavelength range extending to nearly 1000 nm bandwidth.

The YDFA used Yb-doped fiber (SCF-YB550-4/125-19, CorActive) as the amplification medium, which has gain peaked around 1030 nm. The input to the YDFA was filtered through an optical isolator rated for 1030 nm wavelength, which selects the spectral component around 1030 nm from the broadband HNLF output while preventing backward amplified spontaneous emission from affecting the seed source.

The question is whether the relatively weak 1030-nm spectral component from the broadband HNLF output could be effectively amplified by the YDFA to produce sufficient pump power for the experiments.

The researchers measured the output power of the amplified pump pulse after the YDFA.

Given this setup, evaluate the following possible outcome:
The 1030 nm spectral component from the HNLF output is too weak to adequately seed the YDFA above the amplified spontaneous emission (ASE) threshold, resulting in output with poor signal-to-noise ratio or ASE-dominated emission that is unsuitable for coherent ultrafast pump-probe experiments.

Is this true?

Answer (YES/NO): NO